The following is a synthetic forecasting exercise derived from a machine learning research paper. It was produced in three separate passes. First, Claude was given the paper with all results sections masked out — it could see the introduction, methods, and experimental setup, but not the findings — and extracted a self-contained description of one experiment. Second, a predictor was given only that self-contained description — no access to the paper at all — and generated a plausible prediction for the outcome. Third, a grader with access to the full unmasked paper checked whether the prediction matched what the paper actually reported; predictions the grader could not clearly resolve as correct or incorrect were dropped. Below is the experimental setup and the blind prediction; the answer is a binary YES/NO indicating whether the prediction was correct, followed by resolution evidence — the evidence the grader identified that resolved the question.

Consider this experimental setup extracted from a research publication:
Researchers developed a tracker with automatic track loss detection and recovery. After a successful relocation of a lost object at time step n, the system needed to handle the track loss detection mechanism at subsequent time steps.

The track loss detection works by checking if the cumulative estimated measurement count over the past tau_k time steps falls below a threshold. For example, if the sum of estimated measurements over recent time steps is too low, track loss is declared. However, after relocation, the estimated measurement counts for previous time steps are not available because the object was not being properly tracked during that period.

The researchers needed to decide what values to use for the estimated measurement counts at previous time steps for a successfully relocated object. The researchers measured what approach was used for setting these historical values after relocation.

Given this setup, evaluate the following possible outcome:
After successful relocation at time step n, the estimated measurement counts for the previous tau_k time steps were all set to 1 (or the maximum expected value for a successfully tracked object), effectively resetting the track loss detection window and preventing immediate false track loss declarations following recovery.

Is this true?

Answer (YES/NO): NO